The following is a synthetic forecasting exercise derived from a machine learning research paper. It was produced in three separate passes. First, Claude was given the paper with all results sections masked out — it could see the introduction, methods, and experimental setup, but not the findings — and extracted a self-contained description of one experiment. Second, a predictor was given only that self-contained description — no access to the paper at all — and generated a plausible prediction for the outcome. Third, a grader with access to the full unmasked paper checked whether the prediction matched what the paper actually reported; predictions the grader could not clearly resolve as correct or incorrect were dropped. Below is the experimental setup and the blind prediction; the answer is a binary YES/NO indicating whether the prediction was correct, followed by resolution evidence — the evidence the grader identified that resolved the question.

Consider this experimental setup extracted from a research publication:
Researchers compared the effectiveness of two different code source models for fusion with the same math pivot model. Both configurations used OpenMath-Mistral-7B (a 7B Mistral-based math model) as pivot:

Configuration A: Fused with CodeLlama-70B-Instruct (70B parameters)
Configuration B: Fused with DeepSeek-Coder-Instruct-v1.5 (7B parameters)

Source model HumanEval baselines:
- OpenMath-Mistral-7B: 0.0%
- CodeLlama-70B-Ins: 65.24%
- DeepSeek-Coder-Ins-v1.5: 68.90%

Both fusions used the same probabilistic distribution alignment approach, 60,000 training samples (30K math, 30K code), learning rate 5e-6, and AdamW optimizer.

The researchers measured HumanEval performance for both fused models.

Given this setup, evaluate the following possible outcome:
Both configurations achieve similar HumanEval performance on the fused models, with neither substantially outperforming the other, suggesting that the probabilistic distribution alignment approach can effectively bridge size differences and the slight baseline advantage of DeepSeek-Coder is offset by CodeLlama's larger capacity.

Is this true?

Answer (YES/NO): YES